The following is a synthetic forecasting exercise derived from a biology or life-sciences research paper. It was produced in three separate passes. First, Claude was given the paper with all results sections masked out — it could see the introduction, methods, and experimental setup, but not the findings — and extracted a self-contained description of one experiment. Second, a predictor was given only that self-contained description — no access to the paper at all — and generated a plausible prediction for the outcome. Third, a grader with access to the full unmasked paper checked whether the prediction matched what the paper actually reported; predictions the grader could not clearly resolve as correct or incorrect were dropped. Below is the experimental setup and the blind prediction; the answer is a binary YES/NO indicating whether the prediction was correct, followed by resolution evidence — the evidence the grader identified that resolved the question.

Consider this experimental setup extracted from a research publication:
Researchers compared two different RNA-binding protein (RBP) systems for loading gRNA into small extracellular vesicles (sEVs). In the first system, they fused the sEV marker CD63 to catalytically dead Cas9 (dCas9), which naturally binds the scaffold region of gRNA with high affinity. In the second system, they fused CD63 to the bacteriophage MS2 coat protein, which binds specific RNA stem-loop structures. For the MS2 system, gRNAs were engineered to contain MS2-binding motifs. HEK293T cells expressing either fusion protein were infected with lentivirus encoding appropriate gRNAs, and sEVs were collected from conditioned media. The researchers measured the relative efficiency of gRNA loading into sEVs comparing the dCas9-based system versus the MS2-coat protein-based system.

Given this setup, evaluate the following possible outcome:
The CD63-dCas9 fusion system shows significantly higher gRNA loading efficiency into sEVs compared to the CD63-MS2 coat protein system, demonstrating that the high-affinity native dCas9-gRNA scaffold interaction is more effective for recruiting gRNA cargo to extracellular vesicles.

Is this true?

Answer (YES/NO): YES